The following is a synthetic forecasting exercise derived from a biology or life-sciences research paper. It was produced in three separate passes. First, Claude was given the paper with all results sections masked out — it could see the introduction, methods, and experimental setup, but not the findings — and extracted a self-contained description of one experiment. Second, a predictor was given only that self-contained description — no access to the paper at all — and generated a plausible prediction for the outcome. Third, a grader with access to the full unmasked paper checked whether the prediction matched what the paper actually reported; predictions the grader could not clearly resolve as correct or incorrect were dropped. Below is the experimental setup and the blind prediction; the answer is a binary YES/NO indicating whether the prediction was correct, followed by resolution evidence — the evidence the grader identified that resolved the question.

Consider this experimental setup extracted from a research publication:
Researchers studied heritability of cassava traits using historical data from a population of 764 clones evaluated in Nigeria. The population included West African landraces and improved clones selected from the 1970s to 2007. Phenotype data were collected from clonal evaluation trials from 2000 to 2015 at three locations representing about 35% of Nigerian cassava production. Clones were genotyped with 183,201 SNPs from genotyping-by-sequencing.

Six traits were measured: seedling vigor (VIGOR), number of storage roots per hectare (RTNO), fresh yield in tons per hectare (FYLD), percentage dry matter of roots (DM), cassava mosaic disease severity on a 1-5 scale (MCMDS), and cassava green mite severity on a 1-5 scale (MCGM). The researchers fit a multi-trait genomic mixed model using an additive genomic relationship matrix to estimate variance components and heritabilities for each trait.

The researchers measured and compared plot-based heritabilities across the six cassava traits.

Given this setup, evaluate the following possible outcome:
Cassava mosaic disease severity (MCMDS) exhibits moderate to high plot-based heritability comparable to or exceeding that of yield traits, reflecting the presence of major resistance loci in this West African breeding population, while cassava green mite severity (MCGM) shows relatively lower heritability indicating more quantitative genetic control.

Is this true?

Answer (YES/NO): YES